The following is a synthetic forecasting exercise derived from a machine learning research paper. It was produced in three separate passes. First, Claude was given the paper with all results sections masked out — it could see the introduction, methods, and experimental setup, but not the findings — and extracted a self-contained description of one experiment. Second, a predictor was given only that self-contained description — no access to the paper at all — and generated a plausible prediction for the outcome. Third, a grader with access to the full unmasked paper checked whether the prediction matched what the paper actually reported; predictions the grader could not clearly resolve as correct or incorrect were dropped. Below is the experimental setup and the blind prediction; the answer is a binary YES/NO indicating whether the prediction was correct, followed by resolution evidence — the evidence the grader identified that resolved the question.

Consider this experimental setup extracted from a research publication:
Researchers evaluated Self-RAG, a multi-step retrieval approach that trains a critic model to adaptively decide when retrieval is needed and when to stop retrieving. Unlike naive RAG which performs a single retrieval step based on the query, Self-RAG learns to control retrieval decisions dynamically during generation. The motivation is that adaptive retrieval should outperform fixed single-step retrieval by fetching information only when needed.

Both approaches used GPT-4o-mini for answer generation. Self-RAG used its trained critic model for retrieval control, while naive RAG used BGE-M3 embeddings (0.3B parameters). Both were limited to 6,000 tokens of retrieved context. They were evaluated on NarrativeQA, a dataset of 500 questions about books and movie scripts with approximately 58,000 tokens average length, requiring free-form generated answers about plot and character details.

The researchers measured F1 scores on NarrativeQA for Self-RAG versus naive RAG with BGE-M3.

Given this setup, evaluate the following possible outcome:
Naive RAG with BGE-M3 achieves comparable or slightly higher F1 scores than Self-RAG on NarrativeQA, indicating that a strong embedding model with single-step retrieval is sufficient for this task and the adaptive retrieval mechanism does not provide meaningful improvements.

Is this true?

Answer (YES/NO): YES